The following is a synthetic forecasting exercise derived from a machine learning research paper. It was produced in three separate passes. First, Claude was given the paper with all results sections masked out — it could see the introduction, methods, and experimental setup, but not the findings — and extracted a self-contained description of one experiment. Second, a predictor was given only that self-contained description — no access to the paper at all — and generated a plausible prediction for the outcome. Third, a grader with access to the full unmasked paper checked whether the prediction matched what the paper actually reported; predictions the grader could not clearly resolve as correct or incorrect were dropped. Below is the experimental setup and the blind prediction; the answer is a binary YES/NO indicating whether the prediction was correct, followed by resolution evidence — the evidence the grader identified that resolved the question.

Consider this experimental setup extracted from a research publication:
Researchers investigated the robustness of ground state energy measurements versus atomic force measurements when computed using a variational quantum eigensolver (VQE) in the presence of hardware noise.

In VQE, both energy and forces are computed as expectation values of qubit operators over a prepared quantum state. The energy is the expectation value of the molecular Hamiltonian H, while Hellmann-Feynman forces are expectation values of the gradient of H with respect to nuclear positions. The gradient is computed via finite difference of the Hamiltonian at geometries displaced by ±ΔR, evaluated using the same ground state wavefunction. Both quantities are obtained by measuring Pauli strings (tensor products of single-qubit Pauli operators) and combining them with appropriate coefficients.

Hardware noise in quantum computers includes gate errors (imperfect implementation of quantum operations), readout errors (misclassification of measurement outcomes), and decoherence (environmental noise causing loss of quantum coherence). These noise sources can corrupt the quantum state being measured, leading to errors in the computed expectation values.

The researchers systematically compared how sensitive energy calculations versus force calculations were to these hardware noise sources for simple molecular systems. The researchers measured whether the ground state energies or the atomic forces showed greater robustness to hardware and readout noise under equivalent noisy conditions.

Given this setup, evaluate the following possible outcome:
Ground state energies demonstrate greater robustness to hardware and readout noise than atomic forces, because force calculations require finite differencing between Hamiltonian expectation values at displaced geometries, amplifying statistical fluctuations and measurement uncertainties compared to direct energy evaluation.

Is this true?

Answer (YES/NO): NO